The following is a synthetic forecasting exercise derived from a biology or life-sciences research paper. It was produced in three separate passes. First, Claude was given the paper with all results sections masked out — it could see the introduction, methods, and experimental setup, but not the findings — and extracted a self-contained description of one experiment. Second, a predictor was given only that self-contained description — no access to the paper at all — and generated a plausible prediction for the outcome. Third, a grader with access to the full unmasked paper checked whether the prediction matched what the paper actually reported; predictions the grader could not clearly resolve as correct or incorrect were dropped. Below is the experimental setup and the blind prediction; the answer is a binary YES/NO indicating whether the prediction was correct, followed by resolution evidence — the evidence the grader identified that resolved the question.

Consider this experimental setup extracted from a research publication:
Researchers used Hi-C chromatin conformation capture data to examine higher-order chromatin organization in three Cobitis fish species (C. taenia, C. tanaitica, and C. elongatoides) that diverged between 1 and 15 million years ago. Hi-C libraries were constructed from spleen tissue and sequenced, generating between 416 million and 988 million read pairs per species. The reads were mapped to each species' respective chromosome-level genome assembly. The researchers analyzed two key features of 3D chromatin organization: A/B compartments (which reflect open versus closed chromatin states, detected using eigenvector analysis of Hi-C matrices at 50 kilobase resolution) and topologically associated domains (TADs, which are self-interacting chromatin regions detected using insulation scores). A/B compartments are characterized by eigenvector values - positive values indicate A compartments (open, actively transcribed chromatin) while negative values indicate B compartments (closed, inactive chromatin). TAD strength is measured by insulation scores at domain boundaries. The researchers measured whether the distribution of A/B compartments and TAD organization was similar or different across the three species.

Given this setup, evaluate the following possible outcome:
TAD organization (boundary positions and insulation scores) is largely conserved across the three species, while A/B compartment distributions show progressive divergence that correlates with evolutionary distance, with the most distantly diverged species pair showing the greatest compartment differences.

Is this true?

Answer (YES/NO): NO